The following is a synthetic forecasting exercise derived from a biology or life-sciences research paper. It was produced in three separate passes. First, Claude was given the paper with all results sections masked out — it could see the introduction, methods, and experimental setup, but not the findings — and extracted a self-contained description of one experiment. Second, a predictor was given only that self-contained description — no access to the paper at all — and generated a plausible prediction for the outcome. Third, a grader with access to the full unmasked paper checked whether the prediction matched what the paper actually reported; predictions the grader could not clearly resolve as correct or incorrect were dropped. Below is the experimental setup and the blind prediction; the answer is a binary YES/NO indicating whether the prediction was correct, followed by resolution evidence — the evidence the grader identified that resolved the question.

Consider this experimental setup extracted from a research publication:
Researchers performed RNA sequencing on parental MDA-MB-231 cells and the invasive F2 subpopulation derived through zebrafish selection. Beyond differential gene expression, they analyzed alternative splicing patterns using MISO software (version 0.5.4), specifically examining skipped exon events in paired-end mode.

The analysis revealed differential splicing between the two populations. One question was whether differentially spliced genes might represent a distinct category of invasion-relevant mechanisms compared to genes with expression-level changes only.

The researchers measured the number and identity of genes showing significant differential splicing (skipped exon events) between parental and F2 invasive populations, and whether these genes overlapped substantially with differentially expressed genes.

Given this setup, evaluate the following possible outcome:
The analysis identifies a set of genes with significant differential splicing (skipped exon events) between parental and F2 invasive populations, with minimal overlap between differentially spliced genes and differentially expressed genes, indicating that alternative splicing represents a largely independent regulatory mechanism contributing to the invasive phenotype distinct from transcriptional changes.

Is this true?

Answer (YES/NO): YES